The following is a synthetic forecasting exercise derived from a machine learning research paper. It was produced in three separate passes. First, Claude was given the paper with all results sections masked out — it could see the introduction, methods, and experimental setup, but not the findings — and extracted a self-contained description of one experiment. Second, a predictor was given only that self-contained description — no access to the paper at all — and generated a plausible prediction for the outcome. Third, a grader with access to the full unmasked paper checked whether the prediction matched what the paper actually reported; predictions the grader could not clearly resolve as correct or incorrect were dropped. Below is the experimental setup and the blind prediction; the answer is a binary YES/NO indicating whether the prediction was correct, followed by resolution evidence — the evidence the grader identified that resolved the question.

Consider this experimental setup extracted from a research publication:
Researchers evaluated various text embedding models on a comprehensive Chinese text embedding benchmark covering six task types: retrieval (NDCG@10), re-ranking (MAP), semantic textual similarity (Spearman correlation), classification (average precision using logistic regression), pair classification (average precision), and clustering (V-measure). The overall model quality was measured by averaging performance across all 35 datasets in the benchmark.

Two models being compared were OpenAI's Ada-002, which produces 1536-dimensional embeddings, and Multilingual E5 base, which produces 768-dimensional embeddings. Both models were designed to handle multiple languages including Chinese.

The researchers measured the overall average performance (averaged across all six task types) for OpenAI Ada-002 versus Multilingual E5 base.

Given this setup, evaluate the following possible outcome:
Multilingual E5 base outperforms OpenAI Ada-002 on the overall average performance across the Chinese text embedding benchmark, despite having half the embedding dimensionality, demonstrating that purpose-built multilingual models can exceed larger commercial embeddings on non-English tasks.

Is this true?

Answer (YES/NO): YES